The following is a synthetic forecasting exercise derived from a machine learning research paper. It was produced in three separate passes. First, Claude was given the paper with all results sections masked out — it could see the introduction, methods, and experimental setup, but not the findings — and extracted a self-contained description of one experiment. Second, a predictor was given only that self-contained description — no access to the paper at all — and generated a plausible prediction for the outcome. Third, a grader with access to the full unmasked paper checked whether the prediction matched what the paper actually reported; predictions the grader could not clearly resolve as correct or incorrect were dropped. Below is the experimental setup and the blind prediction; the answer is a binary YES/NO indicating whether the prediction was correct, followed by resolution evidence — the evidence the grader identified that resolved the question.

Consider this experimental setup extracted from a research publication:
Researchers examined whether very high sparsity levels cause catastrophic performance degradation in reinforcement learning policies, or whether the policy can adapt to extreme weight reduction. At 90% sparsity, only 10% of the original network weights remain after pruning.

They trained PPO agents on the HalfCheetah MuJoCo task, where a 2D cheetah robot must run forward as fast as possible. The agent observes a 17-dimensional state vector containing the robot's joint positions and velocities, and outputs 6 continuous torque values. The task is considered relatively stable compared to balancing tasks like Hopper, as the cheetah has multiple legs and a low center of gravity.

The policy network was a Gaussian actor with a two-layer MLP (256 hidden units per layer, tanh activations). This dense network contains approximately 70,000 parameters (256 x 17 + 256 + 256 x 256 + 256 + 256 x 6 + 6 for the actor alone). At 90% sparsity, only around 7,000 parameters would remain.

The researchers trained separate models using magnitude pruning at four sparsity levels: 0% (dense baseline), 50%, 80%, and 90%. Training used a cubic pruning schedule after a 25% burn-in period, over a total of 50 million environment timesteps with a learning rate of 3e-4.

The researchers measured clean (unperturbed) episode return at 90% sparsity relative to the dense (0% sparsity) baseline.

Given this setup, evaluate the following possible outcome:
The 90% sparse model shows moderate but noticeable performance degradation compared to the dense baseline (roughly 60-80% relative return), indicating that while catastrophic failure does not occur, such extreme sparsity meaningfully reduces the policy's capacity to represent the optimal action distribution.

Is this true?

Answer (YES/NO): NO